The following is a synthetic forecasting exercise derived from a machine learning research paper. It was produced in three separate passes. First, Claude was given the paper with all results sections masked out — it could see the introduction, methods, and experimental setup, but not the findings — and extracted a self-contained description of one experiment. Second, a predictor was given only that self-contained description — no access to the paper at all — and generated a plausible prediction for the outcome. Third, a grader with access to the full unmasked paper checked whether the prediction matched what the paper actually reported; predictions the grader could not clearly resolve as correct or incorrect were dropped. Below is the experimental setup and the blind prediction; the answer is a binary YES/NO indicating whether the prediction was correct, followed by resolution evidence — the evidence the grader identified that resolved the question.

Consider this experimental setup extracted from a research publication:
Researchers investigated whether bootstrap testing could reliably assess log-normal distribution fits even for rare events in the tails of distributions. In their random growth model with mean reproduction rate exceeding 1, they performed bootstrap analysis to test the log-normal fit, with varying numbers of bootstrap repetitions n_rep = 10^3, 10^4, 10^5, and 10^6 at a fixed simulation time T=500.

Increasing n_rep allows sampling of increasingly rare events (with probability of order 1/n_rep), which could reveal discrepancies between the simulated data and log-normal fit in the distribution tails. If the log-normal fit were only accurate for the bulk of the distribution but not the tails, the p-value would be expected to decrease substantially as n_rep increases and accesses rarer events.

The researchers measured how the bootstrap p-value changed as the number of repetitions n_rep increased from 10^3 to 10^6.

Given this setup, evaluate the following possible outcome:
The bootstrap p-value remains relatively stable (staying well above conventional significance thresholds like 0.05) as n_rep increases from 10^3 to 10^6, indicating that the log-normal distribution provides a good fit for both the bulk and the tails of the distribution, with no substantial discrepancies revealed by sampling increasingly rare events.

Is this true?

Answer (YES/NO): YES